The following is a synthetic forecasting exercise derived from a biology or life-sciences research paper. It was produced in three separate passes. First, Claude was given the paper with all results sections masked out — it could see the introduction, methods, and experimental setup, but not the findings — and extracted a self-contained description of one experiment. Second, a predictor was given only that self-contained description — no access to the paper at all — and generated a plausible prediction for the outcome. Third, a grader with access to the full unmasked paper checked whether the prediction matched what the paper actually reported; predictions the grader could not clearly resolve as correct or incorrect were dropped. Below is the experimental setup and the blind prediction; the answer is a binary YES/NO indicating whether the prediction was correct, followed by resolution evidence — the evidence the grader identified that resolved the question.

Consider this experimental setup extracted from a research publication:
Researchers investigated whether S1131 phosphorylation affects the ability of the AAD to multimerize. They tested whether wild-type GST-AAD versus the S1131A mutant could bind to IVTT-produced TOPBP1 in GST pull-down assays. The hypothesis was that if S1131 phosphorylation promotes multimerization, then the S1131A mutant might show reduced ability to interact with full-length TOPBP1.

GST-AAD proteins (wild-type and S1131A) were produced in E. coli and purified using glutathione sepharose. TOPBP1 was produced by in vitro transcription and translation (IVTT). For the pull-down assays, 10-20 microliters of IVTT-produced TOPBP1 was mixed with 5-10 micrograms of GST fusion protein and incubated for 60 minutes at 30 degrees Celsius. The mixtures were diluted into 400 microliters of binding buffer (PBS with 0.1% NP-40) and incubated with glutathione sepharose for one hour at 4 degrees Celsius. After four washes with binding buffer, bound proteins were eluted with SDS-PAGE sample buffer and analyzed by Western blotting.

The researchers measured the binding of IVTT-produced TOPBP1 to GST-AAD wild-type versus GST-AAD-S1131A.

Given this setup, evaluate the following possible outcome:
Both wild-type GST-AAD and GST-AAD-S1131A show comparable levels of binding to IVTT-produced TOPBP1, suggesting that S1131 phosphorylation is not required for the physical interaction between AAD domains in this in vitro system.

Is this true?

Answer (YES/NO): NO